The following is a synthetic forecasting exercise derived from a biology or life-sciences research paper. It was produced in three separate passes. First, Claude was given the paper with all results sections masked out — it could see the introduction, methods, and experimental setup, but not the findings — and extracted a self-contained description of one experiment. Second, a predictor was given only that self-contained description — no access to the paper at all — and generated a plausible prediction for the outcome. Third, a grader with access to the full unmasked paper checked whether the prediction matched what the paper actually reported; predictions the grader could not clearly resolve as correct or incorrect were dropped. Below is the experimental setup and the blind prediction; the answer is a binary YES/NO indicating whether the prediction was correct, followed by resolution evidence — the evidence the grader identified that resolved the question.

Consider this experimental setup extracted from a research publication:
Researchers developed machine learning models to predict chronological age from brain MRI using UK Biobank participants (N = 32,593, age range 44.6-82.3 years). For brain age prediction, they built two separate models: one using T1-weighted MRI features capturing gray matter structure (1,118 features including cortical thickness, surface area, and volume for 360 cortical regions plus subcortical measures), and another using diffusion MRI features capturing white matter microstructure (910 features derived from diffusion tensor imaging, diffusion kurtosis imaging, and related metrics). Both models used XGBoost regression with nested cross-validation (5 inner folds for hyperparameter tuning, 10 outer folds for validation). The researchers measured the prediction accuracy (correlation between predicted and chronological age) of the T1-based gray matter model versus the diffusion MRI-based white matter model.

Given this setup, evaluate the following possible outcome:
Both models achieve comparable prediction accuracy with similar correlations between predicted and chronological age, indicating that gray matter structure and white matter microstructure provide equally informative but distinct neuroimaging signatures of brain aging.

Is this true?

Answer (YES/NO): YES